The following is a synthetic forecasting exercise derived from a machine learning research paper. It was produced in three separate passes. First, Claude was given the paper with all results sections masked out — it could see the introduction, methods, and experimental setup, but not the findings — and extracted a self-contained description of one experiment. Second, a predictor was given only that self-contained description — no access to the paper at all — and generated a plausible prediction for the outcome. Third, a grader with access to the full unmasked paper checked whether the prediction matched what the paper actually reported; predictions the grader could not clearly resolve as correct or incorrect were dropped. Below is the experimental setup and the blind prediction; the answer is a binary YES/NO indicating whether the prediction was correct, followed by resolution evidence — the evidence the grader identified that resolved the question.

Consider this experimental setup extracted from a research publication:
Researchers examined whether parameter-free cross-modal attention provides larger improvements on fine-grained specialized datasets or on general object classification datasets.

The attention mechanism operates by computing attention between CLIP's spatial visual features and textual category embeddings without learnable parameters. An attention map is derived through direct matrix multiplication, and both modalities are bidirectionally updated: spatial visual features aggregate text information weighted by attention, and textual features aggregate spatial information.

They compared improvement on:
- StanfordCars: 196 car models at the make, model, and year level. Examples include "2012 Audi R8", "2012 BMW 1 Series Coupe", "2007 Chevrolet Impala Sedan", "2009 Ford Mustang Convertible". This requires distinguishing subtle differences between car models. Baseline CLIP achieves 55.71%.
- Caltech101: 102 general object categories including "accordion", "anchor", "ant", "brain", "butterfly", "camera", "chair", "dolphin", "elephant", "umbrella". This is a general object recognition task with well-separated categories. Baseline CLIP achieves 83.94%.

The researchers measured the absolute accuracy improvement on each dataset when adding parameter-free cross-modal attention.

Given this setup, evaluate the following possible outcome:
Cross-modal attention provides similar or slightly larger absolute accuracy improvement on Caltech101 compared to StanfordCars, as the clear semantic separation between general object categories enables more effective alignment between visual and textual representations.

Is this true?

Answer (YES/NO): NO